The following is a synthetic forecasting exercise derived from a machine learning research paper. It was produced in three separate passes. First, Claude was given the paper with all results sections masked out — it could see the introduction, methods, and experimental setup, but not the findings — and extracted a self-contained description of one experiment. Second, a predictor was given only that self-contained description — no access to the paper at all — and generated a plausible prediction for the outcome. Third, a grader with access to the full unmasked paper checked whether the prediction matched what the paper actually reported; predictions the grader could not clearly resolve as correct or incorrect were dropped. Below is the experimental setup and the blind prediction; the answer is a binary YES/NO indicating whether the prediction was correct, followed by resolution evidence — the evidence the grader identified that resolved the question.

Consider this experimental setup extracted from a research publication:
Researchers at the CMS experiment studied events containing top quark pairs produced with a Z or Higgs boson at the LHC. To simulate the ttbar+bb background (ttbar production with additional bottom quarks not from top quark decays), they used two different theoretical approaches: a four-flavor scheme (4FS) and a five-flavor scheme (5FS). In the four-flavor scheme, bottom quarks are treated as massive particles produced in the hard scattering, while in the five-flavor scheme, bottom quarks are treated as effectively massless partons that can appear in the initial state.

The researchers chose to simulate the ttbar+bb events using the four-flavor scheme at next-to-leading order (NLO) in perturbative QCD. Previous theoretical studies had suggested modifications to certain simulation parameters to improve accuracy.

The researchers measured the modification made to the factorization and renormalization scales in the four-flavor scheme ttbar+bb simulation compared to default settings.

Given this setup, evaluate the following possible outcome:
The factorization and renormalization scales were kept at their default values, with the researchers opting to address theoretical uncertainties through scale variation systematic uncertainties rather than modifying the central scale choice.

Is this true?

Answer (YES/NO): NO